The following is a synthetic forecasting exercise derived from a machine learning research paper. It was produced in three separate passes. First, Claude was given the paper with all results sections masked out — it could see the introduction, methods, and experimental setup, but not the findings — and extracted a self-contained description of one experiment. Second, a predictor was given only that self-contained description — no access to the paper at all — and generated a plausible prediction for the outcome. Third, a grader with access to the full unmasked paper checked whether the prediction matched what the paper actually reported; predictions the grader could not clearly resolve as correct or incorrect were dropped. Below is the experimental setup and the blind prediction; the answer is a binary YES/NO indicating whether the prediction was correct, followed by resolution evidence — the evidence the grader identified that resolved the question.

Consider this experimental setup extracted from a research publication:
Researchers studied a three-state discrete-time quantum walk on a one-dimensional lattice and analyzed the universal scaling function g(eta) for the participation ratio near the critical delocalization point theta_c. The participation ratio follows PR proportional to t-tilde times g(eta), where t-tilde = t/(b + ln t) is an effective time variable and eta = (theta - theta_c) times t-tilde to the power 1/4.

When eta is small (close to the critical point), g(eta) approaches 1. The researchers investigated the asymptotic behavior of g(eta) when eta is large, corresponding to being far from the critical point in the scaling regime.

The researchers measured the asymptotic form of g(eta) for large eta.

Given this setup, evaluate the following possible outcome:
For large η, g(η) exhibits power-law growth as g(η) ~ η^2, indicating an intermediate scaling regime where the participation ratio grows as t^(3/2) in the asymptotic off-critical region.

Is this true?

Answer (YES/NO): NO